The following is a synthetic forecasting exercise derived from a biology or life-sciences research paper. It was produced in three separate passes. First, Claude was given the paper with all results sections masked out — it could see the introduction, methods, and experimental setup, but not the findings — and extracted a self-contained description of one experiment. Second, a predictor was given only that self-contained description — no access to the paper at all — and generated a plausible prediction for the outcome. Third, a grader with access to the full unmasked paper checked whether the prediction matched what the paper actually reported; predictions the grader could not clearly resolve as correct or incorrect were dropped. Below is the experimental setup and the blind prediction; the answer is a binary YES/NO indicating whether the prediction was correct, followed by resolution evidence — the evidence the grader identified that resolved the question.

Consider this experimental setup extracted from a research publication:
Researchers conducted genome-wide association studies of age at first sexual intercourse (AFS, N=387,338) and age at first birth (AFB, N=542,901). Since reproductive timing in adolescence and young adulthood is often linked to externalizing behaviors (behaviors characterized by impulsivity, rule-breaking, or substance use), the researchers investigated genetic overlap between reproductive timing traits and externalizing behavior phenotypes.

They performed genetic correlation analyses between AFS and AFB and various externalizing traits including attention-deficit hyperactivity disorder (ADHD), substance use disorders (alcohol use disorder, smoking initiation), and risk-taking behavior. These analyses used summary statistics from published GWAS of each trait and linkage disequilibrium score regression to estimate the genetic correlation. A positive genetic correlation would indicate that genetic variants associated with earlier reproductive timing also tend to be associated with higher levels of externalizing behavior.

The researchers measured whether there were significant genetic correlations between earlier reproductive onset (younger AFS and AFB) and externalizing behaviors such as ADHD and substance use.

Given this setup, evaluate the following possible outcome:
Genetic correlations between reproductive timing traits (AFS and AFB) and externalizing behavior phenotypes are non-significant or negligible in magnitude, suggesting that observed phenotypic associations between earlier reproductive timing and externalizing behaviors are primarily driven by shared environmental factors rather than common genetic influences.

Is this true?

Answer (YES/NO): NO